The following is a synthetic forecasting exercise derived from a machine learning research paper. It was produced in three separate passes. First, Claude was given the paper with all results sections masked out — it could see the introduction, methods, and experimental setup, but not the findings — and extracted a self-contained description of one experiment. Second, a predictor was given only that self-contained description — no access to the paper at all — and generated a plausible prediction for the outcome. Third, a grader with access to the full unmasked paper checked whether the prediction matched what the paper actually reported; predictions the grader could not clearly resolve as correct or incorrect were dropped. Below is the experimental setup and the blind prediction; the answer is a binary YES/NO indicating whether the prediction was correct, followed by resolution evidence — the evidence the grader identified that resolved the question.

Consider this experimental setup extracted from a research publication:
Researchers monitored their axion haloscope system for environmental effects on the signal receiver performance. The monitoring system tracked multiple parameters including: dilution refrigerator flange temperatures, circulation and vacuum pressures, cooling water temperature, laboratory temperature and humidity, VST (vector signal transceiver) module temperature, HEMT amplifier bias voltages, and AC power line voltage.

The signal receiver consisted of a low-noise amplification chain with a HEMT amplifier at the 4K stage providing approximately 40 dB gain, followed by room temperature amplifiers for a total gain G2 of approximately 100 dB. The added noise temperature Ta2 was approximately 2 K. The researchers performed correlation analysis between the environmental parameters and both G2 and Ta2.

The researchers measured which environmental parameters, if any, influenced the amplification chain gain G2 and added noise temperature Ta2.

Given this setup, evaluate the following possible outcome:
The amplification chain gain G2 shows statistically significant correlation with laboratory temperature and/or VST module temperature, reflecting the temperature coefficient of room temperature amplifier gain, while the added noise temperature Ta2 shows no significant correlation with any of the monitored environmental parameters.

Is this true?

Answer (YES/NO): NO